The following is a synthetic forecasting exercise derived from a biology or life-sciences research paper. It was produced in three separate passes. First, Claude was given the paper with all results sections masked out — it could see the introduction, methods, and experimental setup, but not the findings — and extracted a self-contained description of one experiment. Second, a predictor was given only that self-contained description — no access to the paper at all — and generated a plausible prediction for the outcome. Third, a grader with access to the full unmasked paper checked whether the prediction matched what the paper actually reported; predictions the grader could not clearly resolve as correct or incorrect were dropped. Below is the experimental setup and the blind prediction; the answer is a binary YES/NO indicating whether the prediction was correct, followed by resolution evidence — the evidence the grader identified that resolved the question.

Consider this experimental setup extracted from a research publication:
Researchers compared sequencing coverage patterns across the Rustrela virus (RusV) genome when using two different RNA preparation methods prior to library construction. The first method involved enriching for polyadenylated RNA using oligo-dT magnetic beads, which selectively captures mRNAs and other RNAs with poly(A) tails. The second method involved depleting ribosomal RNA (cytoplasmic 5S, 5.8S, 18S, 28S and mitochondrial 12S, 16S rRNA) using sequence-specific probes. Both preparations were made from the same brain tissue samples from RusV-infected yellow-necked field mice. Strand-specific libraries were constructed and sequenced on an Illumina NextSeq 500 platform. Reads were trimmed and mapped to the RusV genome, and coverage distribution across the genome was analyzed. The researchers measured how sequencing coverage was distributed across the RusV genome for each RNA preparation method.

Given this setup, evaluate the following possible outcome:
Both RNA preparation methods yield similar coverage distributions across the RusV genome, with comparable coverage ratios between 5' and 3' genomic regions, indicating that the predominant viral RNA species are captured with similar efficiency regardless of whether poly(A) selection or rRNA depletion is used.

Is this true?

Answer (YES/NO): NO